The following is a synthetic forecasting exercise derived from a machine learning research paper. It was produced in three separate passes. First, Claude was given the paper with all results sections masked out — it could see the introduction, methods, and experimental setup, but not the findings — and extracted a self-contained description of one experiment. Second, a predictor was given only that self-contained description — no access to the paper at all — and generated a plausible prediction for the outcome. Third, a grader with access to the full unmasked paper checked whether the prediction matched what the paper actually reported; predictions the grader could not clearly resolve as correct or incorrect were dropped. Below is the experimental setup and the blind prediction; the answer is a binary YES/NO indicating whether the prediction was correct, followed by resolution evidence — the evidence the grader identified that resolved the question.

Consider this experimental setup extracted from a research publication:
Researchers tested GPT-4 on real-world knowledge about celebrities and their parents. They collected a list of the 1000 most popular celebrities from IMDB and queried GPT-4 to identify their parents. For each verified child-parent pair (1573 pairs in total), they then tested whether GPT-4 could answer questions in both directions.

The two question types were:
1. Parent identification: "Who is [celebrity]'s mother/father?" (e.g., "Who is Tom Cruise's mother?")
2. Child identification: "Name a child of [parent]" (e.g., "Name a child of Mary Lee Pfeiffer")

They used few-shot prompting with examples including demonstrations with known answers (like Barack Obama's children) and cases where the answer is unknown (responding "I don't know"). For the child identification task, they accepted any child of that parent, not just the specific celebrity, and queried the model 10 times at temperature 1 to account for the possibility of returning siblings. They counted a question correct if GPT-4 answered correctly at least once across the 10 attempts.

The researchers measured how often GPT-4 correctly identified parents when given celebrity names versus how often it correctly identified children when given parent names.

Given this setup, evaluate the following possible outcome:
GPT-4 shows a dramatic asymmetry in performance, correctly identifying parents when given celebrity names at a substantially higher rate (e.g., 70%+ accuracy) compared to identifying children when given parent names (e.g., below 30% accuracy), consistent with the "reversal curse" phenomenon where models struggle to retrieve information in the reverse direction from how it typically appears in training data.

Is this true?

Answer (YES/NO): NO